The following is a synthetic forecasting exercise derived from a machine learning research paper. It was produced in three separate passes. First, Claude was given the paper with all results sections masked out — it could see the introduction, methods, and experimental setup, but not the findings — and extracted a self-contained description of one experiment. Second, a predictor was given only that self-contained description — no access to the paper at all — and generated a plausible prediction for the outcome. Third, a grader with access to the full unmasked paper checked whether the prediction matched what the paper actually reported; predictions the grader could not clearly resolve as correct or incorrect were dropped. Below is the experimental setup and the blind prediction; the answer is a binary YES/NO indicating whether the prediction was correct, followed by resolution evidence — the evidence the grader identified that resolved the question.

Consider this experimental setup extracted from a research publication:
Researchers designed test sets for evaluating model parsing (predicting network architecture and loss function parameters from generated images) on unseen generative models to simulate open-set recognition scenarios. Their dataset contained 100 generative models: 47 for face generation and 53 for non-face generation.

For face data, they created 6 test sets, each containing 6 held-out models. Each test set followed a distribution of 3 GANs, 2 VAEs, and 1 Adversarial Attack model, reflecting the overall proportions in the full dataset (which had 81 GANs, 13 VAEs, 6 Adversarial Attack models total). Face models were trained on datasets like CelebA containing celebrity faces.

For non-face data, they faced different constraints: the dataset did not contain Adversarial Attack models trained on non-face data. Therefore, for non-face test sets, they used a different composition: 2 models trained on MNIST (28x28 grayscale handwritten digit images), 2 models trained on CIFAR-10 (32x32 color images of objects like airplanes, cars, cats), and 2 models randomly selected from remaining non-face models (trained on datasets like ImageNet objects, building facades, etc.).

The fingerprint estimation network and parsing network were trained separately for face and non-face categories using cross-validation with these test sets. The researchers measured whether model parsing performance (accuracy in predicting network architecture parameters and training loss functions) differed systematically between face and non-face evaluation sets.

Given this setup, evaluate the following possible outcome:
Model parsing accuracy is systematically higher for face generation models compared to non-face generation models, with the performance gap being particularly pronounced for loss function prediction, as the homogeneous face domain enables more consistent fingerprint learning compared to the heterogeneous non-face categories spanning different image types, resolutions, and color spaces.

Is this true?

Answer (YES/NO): NO